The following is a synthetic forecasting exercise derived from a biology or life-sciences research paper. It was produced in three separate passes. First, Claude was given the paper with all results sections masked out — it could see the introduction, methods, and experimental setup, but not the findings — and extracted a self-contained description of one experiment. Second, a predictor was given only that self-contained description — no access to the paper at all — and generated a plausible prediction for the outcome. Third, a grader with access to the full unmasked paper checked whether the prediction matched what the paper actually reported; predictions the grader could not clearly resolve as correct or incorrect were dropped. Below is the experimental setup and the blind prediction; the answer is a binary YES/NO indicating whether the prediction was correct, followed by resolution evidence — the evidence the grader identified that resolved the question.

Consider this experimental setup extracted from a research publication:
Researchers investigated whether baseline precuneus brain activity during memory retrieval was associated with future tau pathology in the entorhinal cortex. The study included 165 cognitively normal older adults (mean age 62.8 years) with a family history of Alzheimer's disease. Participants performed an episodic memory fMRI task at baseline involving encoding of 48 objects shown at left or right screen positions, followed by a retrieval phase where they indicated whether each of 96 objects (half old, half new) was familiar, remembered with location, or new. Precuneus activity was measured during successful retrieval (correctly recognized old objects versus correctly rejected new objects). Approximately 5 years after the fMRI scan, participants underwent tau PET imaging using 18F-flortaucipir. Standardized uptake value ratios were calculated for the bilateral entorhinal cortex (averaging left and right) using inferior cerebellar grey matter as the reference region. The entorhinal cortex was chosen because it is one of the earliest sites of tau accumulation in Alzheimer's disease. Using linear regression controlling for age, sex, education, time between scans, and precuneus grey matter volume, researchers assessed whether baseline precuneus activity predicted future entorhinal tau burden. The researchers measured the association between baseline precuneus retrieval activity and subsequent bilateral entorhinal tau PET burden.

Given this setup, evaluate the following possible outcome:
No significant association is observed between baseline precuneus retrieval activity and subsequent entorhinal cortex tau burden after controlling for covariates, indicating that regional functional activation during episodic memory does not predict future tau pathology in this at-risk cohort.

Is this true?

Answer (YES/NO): YES